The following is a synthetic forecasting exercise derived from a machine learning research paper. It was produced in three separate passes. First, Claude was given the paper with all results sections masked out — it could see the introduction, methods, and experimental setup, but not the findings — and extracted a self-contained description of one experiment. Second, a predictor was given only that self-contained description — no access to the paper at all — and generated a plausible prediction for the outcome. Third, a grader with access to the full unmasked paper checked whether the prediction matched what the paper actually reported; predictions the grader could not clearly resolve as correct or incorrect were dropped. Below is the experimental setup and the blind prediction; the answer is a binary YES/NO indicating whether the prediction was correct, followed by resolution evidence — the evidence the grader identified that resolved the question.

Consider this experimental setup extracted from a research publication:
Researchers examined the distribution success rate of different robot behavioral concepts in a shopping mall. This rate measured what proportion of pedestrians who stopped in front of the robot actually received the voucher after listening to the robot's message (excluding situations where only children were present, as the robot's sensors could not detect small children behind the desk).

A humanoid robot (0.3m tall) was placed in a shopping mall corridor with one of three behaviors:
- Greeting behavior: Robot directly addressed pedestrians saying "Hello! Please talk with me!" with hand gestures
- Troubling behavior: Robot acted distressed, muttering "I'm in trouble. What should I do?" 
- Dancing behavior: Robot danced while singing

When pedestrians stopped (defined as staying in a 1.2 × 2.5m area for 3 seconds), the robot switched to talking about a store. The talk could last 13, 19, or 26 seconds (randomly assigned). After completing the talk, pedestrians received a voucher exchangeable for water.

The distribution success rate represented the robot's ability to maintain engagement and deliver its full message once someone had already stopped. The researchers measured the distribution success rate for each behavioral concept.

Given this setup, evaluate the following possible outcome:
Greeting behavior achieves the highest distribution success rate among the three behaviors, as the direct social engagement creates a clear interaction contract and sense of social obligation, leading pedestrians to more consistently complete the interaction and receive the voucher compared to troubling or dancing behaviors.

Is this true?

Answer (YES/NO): NO